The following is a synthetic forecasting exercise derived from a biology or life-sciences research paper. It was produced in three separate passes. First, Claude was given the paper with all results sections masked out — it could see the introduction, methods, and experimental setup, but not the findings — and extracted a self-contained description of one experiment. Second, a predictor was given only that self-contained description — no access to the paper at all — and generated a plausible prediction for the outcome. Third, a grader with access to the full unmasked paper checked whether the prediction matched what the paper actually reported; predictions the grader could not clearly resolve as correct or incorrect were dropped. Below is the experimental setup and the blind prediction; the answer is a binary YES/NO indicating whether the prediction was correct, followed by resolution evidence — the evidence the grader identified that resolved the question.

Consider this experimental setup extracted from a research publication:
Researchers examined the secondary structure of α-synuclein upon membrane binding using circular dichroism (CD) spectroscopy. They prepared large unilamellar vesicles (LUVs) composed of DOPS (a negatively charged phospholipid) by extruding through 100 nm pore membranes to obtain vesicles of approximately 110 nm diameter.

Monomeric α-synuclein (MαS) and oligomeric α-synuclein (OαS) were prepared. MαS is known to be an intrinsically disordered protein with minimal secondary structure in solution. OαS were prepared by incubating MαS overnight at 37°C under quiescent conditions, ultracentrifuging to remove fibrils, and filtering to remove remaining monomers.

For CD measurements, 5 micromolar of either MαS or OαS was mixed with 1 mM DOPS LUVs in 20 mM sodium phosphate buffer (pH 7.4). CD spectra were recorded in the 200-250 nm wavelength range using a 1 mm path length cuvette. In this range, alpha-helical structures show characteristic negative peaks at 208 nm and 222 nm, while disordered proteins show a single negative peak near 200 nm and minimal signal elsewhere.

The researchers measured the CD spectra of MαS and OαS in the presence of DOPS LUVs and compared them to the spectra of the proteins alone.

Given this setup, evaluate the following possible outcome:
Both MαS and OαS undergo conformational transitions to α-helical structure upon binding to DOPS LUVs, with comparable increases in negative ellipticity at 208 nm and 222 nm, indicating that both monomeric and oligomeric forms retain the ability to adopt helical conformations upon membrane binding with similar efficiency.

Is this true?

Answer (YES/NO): NO